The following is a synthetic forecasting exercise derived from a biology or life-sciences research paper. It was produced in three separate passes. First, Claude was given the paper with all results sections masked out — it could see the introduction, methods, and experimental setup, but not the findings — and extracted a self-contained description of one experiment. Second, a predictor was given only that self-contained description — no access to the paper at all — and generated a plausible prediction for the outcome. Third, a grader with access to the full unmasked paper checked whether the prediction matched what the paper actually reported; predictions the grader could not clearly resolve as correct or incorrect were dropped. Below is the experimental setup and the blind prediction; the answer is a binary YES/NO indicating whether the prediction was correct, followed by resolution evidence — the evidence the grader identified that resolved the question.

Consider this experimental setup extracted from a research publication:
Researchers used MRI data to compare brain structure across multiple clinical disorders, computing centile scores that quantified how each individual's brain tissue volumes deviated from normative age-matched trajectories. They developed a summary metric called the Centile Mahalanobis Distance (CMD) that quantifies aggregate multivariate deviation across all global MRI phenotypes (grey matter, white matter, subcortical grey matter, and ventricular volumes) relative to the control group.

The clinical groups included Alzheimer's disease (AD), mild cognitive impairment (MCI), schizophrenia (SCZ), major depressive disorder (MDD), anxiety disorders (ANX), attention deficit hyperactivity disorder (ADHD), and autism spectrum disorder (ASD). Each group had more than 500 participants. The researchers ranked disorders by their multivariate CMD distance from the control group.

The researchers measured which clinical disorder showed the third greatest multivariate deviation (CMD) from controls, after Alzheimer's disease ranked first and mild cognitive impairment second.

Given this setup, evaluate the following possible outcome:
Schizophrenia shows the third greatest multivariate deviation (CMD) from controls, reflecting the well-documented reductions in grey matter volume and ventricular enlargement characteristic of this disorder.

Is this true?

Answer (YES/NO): YES